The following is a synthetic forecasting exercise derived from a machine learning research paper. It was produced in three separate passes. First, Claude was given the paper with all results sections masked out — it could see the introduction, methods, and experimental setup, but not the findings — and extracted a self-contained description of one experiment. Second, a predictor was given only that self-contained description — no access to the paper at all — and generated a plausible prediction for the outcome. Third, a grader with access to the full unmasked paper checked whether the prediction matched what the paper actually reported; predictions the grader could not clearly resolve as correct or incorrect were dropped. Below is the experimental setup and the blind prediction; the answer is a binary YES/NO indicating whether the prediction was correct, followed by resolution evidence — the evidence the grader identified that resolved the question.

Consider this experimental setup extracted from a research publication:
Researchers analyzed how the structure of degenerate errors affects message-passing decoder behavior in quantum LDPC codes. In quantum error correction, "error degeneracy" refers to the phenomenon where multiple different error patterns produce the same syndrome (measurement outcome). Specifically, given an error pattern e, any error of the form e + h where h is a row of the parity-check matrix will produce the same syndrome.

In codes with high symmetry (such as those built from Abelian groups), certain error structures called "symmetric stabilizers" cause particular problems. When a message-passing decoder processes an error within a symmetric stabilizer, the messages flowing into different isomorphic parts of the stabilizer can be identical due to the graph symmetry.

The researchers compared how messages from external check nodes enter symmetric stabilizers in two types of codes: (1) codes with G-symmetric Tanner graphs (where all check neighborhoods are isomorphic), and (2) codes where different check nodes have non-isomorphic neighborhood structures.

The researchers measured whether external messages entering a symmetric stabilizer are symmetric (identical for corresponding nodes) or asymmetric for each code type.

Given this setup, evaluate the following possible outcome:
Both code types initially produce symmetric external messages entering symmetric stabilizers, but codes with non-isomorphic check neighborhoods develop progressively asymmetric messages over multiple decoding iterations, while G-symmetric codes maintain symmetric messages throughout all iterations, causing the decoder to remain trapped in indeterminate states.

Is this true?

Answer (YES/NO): YES